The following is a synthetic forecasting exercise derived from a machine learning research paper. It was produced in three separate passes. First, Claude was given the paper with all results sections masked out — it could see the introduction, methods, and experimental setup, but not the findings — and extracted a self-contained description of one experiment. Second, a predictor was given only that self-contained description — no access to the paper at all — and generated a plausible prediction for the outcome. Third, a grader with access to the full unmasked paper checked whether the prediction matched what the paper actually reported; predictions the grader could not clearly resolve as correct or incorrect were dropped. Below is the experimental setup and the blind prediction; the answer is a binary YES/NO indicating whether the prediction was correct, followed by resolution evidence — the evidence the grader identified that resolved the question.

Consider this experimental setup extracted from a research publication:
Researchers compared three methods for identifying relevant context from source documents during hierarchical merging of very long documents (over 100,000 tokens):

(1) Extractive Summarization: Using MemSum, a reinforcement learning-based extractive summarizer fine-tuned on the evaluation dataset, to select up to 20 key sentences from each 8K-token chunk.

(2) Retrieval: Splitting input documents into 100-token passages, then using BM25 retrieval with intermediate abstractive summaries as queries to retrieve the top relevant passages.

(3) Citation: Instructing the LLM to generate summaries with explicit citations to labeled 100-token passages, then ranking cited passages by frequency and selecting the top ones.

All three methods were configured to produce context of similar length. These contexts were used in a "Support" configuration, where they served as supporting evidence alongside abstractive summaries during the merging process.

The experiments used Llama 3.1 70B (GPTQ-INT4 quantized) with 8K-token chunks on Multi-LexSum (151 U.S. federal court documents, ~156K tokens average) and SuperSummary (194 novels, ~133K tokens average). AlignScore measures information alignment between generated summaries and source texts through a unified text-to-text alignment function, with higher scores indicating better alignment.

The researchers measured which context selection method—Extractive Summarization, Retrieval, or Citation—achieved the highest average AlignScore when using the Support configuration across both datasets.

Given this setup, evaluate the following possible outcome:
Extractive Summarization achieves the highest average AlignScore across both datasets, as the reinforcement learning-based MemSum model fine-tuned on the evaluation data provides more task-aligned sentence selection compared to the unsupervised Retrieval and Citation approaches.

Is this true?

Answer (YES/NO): NO